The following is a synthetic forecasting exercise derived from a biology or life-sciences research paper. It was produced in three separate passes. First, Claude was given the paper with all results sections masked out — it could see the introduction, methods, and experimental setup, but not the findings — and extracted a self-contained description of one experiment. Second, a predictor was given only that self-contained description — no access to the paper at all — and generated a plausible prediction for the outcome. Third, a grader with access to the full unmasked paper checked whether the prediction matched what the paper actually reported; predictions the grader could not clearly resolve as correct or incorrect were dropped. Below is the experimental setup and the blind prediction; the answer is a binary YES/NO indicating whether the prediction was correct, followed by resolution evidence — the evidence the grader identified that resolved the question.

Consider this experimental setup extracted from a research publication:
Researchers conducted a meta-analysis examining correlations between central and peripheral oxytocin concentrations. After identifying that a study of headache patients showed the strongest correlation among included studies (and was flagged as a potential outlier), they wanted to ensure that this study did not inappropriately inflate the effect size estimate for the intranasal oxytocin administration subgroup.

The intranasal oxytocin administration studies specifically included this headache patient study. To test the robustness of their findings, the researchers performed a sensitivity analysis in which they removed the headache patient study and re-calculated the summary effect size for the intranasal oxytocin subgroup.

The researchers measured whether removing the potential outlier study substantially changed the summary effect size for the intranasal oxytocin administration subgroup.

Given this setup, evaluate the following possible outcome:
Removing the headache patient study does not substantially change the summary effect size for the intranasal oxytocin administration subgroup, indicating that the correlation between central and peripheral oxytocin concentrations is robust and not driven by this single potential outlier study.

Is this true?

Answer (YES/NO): YES